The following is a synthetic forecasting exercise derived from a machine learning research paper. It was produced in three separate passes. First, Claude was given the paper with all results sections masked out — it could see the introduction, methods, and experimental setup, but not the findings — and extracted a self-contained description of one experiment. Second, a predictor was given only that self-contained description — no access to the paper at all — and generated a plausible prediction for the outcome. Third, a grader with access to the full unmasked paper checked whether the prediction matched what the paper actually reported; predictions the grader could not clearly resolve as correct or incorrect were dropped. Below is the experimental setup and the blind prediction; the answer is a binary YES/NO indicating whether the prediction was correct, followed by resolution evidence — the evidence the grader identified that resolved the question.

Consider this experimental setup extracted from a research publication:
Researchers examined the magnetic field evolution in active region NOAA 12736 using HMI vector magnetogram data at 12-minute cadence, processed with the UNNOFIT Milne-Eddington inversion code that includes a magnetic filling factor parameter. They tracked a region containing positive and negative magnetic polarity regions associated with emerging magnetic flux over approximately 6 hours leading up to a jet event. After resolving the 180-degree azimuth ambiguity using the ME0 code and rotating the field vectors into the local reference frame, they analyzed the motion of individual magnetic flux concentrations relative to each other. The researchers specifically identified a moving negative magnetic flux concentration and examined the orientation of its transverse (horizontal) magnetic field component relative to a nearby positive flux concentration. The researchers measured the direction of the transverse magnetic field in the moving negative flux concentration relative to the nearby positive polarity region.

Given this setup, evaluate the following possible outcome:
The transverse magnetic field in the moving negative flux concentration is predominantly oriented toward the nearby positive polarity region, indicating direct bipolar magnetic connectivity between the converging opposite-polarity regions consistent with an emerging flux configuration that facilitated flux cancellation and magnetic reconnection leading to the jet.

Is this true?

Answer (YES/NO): NO